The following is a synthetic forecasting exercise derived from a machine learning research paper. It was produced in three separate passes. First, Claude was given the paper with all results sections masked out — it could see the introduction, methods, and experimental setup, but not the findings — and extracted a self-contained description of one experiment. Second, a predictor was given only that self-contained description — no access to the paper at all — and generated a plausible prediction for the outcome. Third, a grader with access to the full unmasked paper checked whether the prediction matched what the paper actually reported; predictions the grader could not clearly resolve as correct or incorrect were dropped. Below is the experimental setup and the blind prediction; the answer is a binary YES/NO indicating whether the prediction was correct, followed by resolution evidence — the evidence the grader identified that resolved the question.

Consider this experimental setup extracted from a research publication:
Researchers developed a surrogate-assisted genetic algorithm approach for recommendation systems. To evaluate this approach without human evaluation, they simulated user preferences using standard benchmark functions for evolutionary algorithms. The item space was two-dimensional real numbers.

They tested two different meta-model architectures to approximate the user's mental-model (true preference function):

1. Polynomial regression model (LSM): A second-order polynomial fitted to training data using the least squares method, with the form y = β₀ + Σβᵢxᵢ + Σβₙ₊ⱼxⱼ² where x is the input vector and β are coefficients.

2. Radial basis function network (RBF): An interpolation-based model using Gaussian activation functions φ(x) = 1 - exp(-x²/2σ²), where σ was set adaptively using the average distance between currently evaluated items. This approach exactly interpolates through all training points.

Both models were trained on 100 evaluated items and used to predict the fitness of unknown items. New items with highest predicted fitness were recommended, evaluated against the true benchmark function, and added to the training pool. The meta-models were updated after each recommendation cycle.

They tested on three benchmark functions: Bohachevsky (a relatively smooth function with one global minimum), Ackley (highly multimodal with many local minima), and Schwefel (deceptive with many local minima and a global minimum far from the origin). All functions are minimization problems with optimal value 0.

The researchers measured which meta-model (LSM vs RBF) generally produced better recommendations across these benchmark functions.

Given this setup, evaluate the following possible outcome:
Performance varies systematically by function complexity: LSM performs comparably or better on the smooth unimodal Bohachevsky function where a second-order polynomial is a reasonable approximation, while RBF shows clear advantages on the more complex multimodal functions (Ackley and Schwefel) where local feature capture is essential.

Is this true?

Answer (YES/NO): NO